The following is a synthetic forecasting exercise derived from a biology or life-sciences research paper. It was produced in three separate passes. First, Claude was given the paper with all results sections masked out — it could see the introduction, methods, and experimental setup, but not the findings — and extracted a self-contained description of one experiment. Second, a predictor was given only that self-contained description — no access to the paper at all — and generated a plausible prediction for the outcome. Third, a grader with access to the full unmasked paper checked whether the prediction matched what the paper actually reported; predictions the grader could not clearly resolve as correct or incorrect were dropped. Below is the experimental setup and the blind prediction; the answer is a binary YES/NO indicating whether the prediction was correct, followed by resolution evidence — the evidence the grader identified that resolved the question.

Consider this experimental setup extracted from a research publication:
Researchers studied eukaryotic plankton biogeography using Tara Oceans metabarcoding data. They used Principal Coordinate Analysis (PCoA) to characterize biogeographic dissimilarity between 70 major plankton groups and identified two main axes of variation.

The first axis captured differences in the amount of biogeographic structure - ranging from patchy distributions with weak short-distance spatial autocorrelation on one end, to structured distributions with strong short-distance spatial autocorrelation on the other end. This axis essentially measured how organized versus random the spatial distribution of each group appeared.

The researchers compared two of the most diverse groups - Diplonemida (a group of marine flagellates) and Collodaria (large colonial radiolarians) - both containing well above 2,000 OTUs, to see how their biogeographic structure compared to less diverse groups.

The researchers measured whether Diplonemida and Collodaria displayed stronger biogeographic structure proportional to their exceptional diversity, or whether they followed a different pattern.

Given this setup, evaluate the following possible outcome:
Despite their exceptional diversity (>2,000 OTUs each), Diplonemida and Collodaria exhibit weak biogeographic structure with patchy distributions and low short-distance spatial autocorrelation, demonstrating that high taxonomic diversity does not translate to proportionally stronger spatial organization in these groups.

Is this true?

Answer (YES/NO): YES